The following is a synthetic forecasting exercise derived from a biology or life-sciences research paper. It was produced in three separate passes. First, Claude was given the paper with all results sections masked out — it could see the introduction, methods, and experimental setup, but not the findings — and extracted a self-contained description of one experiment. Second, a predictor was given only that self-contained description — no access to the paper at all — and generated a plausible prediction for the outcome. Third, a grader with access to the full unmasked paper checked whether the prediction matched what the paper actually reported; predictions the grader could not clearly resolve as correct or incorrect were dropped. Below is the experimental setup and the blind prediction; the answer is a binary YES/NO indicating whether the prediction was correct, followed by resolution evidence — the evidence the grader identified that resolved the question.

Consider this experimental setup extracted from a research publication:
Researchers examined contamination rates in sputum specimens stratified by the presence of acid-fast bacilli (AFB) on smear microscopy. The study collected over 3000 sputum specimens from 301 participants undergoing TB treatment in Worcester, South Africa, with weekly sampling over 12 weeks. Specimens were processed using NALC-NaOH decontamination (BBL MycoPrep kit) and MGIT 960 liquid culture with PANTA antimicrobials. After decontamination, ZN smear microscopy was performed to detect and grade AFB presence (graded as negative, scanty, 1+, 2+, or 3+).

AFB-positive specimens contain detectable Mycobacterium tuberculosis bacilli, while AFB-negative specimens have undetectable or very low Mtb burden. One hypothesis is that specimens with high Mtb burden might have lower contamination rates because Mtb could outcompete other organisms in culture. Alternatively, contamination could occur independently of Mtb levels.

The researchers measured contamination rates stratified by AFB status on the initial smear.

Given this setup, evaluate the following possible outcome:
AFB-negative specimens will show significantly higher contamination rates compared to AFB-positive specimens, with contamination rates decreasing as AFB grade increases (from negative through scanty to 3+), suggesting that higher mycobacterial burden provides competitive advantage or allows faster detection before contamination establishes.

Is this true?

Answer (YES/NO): NO